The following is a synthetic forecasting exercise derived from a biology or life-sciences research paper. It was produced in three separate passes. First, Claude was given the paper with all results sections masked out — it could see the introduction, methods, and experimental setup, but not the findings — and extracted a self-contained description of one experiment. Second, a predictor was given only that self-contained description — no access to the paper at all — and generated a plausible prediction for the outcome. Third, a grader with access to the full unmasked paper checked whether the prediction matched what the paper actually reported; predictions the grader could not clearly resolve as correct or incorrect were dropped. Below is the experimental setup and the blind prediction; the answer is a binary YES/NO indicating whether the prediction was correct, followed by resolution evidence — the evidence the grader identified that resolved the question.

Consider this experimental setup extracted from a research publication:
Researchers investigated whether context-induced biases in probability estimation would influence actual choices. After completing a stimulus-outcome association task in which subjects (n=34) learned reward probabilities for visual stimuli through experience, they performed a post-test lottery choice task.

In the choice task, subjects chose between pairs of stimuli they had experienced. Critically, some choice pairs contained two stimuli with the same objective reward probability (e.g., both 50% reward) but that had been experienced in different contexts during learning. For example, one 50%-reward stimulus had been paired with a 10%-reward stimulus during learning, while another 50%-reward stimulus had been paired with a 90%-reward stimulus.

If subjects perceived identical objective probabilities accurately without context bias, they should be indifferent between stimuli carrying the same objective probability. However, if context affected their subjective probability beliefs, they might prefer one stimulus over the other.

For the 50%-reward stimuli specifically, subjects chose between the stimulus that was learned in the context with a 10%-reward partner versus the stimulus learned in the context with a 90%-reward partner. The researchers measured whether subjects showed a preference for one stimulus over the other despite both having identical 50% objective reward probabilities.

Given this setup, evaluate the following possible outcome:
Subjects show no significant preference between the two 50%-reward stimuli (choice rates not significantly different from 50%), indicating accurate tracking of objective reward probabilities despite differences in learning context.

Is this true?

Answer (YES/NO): NO